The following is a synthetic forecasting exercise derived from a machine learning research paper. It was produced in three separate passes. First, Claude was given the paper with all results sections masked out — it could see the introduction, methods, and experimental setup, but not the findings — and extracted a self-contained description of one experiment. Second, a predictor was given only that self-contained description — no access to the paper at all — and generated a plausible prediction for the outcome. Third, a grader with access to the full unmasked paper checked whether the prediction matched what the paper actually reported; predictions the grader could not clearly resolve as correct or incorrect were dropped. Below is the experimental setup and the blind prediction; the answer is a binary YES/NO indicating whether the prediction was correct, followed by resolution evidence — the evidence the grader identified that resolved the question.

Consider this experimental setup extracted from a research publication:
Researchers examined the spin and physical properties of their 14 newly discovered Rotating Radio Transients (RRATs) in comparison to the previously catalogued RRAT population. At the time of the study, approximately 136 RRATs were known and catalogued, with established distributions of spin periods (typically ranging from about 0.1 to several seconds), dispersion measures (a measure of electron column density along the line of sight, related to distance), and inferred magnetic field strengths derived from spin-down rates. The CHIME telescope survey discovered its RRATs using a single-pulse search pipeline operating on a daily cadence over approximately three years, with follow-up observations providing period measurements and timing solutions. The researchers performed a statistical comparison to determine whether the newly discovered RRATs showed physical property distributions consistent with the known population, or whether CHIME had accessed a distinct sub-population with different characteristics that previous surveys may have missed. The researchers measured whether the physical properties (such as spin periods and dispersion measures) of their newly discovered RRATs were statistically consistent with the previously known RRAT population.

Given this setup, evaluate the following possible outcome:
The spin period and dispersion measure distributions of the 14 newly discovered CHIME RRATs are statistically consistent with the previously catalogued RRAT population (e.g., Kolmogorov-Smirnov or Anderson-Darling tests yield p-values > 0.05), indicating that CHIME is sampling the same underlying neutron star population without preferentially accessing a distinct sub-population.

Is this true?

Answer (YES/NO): YES